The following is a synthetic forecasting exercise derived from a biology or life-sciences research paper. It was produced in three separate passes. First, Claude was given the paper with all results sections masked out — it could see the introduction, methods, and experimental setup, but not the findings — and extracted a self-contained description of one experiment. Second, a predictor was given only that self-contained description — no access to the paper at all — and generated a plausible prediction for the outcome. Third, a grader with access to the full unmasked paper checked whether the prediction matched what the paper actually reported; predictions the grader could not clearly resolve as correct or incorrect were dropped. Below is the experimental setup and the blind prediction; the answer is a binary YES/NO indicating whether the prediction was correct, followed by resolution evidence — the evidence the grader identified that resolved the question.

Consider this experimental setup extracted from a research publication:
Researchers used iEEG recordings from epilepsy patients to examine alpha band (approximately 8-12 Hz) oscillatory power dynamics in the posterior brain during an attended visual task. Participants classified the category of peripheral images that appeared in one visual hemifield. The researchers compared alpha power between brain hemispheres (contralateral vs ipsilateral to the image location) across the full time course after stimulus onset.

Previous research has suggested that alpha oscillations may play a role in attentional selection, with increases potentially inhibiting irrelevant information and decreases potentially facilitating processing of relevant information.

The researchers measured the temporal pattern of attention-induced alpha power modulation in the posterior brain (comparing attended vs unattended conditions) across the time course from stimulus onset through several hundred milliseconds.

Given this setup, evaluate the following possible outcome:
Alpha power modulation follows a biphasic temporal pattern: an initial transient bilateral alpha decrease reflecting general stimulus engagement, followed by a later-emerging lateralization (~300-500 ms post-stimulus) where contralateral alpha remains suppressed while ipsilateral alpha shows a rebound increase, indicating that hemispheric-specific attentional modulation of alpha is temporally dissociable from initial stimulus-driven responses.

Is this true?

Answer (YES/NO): NO